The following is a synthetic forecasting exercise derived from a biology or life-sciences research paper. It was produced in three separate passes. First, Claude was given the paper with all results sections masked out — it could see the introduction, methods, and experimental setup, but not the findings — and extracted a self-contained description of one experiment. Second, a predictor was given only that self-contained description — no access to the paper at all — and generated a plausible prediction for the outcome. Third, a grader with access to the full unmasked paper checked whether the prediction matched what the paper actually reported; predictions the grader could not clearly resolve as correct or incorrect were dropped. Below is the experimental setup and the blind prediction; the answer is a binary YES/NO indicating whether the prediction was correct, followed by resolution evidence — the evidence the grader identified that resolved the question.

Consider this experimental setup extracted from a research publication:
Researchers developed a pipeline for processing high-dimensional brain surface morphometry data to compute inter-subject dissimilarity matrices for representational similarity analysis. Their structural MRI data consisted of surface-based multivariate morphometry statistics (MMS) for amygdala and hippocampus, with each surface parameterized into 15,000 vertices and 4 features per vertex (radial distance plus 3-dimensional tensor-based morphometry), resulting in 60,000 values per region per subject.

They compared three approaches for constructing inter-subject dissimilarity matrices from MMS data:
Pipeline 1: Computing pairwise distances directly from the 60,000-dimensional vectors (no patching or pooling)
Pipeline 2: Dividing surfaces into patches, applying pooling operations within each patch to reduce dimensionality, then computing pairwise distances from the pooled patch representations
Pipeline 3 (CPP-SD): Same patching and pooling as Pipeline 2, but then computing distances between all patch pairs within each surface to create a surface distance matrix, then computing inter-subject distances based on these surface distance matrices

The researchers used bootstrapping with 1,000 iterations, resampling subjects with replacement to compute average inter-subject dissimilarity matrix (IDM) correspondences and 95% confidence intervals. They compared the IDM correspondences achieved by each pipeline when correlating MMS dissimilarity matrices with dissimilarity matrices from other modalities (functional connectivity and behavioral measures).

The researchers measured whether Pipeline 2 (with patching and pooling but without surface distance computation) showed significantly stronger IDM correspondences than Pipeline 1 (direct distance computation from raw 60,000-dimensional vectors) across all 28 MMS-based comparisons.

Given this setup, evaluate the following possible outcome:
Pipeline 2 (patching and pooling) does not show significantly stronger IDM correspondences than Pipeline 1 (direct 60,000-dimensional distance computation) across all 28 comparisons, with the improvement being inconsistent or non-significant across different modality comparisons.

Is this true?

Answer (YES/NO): NO